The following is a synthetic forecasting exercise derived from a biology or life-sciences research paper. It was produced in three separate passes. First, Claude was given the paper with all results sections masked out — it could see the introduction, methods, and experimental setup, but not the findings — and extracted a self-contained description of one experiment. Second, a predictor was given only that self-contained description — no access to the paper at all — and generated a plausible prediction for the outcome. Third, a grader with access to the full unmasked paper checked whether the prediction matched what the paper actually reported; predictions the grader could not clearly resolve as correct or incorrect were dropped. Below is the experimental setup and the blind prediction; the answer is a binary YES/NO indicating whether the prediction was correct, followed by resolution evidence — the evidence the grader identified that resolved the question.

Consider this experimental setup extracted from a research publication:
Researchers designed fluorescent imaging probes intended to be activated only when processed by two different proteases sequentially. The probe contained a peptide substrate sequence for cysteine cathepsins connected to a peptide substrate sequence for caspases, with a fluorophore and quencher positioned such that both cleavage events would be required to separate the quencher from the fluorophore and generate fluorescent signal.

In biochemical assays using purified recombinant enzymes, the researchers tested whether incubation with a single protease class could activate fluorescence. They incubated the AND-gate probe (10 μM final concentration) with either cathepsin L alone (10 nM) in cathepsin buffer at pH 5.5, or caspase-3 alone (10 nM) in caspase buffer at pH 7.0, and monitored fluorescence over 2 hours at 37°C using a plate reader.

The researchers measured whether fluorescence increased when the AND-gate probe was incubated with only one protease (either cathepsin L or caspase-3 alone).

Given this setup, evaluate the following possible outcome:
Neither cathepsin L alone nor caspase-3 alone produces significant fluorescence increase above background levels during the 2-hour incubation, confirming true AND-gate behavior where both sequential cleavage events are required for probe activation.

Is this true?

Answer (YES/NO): YES